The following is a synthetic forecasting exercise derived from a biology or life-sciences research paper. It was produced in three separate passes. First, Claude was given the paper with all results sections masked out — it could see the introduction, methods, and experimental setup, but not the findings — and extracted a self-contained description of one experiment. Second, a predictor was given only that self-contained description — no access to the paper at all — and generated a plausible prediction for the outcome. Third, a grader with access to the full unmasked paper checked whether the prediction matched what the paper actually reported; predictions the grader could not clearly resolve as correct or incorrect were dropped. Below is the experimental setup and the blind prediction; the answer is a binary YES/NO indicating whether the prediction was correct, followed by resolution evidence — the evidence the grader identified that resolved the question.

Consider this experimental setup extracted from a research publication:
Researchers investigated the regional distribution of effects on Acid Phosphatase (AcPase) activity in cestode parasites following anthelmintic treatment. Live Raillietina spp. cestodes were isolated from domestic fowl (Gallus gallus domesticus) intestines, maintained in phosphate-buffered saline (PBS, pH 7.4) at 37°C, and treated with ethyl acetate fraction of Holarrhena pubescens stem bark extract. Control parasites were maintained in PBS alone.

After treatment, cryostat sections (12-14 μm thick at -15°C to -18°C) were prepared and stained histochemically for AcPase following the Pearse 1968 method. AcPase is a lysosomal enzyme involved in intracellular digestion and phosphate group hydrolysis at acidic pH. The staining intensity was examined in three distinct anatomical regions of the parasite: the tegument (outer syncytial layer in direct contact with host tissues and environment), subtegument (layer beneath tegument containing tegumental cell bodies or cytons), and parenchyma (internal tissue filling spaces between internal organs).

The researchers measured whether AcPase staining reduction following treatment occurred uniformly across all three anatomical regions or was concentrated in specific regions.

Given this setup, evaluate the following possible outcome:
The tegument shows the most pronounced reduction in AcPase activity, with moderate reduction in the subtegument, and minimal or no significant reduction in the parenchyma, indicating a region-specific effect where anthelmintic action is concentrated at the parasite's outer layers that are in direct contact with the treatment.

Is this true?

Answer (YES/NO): NO